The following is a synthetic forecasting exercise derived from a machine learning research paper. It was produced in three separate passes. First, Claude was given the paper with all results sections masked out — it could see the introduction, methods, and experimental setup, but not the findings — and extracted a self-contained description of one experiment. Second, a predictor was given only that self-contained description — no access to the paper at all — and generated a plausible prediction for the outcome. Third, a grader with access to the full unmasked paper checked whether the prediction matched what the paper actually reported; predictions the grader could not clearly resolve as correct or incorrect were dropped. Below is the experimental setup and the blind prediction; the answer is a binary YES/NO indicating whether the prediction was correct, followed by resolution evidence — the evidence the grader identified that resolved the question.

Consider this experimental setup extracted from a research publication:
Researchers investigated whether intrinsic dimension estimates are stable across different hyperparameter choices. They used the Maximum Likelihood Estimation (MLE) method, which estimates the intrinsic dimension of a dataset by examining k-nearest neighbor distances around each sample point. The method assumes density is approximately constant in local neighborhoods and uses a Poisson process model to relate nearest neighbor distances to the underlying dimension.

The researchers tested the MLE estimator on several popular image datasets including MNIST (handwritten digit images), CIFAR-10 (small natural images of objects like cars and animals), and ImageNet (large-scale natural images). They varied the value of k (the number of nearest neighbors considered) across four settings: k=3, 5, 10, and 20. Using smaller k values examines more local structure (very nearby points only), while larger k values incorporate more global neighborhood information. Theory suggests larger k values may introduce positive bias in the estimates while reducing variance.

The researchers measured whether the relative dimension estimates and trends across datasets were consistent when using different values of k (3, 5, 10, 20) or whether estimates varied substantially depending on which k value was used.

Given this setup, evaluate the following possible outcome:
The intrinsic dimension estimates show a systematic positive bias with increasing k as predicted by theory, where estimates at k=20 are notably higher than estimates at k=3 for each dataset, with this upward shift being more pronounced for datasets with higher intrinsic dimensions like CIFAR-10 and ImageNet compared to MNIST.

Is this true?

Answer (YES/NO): YES